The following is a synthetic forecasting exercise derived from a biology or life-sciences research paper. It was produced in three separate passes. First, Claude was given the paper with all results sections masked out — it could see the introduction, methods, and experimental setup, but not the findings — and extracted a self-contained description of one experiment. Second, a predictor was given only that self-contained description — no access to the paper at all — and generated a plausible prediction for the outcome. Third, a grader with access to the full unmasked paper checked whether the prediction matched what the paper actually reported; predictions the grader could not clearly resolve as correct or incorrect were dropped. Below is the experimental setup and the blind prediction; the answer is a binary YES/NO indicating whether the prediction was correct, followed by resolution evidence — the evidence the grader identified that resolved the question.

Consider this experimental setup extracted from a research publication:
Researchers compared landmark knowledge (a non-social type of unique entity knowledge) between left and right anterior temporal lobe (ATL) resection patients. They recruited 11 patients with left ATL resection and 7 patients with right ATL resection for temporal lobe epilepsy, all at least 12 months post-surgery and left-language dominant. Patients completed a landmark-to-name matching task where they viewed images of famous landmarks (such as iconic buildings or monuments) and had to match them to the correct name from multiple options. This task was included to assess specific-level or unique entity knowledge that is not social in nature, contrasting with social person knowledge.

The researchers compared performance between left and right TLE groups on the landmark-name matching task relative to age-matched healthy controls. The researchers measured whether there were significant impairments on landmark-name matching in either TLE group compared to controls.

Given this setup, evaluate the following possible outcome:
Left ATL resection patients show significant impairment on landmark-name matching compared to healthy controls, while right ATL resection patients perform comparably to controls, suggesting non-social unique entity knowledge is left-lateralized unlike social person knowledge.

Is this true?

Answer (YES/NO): YES